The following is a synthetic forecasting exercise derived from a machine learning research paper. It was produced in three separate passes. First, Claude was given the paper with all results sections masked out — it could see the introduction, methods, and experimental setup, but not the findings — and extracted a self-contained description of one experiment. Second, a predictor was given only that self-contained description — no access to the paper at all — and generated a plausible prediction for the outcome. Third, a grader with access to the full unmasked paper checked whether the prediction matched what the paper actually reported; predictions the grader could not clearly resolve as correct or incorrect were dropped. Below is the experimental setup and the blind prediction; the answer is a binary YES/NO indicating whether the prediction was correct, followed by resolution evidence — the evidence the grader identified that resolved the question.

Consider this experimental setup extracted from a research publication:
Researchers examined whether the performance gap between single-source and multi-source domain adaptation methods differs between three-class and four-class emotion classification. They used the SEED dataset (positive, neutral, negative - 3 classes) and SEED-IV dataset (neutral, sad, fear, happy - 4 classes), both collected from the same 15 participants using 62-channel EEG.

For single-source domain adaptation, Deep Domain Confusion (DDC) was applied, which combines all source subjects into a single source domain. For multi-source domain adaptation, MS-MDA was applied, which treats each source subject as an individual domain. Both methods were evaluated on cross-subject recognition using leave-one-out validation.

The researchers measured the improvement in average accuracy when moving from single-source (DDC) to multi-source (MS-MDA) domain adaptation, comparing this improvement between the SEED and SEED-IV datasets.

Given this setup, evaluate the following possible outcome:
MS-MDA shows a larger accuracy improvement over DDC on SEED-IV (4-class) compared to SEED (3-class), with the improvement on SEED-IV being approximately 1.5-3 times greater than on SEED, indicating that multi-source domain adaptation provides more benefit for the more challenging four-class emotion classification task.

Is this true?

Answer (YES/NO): YES